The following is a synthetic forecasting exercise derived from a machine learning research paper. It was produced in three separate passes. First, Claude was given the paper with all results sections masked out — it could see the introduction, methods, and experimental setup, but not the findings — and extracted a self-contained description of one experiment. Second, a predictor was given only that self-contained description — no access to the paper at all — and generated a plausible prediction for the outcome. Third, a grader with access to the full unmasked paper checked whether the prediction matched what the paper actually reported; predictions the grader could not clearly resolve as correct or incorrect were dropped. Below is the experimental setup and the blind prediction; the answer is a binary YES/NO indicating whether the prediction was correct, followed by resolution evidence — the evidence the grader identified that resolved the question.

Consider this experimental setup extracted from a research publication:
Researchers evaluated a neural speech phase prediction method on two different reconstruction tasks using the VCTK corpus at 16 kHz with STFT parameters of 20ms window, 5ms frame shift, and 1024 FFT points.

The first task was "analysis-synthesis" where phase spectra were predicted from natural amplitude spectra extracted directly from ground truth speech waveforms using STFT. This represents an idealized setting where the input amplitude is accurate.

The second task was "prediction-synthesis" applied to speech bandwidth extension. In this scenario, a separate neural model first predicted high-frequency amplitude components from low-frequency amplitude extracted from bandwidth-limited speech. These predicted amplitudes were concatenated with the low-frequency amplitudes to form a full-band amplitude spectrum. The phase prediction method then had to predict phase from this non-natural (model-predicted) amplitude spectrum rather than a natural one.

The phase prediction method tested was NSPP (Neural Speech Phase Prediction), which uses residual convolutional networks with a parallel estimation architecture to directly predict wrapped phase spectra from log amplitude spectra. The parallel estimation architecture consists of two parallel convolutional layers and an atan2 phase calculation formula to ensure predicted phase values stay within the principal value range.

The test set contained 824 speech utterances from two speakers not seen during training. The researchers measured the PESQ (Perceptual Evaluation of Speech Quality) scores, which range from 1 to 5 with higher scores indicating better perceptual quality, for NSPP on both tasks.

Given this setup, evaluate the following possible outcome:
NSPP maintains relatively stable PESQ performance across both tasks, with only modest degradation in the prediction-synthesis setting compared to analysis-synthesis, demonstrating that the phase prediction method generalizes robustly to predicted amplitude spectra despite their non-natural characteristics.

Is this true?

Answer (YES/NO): NO